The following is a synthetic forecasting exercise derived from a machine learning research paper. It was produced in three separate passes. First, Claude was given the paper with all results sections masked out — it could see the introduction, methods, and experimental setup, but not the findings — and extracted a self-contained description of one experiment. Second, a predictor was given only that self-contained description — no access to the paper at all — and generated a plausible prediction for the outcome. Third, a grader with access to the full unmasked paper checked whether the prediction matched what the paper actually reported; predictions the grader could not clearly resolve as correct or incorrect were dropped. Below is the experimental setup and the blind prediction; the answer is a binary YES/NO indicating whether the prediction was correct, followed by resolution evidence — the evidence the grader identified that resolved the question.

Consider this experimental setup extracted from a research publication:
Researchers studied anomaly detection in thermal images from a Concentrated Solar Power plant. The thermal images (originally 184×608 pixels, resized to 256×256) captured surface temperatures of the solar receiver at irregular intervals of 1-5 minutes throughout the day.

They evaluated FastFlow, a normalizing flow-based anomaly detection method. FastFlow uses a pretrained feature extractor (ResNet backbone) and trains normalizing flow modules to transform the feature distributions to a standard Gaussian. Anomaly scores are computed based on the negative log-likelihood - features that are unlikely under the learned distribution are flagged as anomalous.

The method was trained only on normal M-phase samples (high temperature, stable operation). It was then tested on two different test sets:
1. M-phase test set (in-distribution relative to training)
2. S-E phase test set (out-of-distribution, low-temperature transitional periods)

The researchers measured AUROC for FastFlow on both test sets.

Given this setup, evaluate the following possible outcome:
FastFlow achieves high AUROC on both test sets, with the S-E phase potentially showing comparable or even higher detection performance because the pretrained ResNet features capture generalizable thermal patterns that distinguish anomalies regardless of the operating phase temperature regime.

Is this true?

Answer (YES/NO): NO